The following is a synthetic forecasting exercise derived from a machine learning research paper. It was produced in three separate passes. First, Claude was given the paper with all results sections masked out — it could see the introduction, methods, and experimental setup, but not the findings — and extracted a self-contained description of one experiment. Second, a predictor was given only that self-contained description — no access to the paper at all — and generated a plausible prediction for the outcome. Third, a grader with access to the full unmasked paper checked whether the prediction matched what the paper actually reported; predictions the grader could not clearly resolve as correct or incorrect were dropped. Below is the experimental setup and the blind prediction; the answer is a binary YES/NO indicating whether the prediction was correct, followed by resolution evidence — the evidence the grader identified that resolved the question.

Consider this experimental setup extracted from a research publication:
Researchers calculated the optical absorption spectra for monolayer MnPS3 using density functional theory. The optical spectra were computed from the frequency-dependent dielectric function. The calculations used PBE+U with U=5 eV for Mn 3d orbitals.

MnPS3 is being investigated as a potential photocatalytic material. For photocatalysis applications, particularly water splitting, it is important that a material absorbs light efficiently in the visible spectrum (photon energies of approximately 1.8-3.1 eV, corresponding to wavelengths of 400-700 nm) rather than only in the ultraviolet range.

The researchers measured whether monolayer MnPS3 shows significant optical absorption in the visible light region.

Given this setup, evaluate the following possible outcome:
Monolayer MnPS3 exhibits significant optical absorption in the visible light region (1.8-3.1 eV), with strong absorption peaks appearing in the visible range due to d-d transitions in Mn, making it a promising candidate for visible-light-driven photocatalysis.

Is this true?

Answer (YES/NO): NO